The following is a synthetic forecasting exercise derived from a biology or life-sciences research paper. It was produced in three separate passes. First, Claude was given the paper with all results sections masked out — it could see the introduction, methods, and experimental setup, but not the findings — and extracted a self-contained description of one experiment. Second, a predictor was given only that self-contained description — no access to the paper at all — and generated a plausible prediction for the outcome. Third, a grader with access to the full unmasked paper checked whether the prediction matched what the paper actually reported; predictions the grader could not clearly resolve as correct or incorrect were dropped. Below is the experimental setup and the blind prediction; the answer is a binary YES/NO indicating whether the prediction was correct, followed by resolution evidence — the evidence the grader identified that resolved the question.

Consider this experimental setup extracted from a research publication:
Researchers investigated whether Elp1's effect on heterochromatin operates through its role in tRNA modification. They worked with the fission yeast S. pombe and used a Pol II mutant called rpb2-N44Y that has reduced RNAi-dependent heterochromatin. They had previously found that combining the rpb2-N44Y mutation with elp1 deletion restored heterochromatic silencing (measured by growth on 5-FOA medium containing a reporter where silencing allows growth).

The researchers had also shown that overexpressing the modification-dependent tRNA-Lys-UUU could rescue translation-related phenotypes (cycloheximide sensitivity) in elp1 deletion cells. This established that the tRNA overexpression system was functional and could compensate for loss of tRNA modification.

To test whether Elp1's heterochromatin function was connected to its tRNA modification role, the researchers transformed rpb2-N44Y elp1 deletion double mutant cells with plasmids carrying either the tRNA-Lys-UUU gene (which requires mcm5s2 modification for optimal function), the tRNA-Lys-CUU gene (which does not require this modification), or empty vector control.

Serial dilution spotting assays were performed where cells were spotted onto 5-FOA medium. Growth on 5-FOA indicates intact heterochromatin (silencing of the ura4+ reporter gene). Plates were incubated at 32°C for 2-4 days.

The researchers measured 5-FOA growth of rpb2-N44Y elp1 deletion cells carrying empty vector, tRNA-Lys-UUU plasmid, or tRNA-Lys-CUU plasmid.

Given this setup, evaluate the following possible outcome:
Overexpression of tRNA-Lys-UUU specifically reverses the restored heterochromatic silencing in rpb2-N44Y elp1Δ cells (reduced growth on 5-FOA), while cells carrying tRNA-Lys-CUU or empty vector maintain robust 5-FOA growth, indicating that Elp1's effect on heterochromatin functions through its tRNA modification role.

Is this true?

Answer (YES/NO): NO